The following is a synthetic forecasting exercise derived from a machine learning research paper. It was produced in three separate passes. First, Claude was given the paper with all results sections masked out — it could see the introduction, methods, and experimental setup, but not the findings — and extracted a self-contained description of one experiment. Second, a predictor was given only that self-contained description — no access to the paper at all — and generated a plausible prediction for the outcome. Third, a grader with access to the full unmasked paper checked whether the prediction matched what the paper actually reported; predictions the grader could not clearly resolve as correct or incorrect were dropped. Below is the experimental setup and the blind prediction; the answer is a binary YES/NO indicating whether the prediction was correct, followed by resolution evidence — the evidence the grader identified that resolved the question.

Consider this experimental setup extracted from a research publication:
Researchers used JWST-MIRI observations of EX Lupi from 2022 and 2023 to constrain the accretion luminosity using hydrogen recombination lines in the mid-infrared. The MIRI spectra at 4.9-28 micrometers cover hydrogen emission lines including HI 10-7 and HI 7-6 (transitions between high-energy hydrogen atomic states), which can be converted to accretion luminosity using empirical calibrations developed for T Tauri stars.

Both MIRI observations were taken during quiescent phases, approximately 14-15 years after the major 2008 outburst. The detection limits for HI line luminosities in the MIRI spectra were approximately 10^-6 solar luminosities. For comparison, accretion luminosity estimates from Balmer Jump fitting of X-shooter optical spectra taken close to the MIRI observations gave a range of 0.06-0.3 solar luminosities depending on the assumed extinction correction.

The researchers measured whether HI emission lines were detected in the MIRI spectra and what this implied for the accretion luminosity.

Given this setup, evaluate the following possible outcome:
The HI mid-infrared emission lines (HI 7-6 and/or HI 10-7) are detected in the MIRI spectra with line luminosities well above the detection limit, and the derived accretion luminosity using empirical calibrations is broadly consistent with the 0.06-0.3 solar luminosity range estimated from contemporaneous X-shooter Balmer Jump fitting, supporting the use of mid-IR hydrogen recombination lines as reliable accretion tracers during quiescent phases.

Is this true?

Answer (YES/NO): NO